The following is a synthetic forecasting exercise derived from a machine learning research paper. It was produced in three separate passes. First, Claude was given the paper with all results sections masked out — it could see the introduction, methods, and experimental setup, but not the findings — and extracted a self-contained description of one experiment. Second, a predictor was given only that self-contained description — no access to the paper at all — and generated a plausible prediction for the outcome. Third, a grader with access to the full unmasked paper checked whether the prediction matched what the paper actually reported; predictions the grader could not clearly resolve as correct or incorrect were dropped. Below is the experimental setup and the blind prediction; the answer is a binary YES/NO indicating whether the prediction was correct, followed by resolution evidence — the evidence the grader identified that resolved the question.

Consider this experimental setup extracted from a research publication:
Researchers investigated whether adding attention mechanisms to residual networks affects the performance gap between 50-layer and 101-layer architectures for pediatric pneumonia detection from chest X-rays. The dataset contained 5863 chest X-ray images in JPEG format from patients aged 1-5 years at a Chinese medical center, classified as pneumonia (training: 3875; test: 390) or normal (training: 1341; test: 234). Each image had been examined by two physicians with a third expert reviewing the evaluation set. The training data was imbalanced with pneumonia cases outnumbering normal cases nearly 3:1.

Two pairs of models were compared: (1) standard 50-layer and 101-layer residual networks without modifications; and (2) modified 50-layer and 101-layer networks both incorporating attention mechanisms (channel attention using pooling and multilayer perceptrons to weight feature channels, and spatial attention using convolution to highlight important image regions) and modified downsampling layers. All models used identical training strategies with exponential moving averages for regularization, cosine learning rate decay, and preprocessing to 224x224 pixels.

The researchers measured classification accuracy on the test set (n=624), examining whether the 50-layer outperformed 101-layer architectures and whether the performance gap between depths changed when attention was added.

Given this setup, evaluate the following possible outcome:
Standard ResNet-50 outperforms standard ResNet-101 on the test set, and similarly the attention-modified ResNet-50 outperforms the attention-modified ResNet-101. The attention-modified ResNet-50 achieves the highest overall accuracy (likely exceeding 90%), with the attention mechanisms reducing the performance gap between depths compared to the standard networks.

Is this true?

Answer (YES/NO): NO